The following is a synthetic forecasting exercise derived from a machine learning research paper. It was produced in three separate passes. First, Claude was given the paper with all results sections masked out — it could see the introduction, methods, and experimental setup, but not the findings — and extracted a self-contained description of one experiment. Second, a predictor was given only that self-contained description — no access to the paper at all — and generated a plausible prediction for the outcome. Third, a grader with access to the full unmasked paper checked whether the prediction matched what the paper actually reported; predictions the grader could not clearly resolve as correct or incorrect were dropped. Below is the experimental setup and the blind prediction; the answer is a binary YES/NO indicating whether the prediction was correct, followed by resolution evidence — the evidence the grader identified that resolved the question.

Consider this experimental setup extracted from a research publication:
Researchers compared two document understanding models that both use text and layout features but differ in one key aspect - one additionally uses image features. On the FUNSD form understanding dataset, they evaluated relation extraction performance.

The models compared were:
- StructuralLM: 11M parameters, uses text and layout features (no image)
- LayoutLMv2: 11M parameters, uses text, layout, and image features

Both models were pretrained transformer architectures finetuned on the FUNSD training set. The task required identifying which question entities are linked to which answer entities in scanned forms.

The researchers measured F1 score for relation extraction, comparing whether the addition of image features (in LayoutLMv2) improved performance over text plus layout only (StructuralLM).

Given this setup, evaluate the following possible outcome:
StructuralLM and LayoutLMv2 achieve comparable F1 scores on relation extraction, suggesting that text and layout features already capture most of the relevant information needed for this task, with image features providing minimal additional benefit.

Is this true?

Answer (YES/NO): NO